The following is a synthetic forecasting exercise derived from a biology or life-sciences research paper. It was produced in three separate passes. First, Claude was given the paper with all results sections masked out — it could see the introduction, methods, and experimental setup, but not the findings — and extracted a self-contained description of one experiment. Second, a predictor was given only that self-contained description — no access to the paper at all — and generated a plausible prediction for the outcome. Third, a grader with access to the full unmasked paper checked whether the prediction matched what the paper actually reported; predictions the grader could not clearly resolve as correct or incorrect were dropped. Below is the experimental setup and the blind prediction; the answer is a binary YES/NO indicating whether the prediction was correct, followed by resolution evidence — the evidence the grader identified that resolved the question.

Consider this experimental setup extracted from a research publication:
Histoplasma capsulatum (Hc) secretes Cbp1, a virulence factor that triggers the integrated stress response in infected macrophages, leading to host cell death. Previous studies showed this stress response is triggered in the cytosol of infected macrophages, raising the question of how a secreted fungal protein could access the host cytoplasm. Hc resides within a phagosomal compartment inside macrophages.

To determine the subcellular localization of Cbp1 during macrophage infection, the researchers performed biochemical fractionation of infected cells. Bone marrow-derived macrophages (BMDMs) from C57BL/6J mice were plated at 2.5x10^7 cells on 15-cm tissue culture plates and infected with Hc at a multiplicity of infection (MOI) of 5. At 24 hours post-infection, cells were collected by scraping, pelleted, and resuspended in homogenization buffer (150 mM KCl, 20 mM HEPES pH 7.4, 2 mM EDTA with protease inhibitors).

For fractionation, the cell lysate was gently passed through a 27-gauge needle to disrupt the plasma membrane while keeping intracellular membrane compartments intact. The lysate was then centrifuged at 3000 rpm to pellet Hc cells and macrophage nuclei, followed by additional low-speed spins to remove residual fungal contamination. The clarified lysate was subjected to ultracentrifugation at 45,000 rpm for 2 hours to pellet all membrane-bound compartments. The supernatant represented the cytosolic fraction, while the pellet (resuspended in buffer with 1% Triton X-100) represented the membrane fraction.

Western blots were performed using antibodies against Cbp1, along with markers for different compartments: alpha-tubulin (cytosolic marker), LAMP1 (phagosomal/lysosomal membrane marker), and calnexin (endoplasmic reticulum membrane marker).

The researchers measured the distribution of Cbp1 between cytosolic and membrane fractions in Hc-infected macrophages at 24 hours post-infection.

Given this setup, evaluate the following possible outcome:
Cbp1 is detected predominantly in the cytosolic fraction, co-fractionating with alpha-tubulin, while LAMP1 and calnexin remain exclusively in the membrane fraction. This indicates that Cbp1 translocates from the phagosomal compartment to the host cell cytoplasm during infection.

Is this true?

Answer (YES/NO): YES